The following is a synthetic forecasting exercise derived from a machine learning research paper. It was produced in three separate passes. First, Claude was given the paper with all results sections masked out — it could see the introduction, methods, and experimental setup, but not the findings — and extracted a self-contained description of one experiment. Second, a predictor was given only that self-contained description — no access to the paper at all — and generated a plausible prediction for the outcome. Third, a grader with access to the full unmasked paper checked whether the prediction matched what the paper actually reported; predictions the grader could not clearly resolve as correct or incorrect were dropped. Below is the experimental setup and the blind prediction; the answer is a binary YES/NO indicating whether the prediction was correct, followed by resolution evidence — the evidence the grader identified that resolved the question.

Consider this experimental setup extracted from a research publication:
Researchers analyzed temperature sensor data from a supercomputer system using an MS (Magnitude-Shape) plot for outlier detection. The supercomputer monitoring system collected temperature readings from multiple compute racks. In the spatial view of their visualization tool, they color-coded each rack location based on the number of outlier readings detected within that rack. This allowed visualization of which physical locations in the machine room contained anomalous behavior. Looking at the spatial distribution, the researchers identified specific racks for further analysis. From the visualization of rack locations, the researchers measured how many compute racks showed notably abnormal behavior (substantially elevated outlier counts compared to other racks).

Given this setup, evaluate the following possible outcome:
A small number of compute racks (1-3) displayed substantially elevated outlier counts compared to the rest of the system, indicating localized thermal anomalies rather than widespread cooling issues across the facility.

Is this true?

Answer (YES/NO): YES